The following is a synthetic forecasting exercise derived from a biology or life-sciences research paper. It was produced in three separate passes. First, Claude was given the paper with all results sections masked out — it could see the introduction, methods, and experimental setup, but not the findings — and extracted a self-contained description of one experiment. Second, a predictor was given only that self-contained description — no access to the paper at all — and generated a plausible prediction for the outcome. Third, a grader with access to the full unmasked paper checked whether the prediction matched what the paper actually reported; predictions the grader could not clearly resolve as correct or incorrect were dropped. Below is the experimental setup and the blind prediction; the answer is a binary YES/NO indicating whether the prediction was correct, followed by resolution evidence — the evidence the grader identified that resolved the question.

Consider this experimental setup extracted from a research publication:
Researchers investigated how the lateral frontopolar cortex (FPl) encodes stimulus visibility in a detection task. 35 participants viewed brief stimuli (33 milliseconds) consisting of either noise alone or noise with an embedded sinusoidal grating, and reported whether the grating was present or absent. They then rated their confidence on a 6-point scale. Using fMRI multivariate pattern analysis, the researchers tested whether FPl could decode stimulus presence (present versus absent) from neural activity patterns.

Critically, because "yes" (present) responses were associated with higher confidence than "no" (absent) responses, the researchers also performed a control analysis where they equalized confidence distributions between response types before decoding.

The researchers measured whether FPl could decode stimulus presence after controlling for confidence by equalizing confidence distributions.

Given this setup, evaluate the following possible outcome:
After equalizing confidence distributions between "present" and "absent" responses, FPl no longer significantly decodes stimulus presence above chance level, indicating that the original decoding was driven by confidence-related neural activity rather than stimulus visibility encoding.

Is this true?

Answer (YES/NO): YES